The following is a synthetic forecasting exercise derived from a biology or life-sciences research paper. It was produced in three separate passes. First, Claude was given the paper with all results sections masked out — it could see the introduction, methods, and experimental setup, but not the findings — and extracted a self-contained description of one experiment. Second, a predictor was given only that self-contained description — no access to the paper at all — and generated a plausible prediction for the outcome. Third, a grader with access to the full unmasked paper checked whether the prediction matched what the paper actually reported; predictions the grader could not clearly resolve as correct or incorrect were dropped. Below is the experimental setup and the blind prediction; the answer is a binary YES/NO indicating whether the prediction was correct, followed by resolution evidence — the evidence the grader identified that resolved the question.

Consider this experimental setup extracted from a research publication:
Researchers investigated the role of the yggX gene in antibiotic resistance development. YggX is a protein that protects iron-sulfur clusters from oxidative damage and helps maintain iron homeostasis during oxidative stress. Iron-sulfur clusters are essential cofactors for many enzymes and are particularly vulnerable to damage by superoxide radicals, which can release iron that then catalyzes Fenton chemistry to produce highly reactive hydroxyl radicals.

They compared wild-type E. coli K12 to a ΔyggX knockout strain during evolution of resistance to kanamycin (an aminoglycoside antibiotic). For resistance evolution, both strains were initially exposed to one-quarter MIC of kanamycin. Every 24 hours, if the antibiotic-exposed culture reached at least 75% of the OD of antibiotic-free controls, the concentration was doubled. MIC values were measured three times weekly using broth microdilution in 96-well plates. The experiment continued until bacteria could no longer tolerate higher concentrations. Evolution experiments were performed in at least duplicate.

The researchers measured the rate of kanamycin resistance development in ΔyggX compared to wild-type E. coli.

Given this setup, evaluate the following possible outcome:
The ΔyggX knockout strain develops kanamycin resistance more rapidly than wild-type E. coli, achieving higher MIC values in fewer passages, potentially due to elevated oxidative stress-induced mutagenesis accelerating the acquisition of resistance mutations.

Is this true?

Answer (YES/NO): YES